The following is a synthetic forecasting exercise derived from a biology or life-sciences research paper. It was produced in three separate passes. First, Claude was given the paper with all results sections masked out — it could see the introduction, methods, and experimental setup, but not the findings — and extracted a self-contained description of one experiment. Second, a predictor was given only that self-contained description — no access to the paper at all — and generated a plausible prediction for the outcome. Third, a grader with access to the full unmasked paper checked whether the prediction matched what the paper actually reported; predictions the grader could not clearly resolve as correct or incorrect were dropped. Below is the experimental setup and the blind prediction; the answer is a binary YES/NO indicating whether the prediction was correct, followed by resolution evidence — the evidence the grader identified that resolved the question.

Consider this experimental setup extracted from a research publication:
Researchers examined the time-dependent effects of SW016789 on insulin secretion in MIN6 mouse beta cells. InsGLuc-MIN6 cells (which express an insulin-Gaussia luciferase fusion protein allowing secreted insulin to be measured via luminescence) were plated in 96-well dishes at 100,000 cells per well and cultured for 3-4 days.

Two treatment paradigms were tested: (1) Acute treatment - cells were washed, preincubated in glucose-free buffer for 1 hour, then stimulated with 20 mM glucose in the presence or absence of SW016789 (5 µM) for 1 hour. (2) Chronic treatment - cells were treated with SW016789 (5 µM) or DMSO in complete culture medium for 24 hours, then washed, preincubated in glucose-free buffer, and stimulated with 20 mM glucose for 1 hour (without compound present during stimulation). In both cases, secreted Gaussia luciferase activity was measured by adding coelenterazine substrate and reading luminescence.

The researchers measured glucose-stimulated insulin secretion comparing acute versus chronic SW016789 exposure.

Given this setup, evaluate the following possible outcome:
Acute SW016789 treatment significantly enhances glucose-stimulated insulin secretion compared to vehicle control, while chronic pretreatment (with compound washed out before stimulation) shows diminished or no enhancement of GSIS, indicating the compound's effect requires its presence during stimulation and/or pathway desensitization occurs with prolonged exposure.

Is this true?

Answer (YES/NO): NO